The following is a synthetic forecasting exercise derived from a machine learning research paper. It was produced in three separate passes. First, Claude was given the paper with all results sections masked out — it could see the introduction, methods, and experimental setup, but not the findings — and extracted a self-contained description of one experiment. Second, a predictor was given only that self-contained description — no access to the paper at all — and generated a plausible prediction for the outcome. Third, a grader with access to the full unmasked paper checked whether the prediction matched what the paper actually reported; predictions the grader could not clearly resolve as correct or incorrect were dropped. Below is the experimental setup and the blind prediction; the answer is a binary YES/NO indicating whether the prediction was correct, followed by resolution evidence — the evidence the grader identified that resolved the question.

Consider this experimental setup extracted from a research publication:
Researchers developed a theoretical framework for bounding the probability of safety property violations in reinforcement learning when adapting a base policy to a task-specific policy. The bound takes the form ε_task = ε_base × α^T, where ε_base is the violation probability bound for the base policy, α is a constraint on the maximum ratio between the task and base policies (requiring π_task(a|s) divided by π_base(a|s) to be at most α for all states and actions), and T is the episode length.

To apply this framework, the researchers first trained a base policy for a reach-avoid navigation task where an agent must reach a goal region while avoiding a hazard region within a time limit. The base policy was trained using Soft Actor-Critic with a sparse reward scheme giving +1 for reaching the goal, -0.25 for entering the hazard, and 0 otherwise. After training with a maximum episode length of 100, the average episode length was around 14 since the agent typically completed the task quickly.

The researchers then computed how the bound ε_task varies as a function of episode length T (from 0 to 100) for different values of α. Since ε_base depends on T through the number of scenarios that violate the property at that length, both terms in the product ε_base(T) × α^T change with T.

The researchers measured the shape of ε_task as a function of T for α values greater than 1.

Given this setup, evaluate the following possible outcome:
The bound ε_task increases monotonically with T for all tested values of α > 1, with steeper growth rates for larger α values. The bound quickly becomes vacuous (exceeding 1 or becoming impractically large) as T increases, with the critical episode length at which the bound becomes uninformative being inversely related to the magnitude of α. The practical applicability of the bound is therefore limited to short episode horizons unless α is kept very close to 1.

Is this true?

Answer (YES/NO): NO